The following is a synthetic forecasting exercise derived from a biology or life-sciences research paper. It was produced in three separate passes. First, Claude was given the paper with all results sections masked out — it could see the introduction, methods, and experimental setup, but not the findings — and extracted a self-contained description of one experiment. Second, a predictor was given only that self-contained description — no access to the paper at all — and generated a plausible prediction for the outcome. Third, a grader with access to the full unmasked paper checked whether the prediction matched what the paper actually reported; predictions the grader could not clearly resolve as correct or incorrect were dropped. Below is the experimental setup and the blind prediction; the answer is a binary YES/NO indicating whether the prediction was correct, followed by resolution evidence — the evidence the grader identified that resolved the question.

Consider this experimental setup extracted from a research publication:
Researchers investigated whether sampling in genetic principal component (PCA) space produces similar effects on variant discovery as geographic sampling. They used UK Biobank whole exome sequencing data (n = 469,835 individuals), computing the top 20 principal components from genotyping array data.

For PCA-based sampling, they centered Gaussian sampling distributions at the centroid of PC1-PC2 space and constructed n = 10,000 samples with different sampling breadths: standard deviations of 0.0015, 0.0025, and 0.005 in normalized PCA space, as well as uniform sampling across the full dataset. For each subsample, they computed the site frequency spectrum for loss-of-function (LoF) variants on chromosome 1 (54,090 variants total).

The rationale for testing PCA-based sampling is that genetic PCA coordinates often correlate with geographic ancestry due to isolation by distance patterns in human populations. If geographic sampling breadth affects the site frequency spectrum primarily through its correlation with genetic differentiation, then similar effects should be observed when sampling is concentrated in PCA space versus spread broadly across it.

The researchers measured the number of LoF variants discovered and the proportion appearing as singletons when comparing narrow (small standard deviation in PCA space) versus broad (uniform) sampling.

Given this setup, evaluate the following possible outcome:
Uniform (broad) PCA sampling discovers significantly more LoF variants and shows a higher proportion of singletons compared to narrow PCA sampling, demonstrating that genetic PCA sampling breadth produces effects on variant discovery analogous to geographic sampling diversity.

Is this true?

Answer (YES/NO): YES